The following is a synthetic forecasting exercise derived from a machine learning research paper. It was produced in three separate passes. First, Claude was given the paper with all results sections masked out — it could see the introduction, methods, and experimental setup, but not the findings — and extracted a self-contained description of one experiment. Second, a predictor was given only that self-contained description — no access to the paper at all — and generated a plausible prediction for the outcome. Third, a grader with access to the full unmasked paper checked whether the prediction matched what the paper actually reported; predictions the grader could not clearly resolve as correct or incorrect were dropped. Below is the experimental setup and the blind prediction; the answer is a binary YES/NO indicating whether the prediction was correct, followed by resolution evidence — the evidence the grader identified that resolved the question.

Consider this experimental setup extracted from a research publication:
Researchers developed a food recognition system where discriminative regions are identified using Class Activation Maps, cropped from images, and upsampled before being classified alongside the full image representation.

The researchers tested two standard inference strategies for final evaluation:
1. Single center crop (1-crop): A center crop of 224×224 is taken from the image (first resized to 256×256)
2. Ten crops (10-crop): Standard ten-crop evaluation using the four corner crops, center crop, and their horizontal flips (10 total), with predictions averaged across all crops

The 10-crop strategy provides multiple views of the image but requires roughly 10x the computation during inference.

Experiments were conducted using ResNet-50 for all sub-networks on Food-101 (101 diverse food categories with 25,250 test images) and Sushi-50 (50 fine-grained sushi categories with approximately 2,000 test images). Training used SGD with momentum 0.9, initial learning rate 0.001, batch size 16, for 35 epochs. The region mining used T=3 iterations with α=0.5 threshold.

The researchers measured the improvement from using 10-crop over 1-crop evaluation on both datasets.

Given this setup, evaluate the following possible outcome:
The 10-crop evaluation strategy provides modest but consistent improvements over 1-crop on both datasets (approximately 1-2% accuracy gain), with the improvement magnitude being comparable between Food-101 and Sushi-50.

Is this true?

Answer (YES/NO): NO